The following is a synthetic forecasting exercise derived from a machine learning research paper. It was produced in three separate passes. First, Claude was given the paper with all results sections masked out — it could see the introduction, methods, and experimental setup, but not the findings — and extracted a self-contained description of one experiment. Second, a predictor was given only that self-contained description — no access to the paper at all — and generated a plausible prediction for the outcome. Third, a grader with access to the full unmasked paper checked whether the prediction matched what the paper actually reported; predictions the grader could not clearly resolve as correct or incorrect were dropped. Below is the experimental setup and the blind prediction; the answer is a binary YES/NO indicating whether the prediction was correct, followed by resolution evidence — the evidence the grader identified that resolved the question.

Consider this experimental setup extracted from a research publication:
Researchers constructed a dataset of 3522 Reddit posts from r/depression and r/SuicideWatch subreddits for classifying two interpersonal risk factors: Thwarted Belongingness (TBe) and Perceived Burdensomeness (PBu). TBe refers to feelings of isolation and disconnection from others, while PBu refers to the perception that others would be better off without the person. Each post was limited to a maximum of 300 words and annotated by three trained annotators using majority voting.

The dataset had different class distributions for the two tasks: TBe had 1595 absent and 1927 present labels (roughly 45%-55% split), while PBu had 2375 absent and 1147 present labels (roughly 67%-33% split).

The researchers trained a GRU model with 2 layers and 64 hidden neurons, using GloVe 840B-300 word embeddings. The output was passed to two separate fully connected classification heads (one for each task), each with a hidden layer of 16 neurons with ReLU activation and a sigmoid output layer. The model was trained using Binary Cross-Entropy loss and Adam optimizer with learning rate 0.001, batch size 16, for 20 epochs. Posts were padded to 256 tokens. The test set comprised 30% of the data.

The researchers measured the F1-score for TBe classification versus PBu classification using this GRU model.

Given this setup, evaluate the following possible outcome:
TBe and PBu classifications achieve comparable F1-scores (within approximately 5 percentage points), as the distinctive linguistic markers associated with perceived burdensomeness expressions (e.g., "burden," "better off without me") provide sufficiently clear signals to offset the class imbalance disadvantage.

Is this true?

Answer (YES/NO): NO